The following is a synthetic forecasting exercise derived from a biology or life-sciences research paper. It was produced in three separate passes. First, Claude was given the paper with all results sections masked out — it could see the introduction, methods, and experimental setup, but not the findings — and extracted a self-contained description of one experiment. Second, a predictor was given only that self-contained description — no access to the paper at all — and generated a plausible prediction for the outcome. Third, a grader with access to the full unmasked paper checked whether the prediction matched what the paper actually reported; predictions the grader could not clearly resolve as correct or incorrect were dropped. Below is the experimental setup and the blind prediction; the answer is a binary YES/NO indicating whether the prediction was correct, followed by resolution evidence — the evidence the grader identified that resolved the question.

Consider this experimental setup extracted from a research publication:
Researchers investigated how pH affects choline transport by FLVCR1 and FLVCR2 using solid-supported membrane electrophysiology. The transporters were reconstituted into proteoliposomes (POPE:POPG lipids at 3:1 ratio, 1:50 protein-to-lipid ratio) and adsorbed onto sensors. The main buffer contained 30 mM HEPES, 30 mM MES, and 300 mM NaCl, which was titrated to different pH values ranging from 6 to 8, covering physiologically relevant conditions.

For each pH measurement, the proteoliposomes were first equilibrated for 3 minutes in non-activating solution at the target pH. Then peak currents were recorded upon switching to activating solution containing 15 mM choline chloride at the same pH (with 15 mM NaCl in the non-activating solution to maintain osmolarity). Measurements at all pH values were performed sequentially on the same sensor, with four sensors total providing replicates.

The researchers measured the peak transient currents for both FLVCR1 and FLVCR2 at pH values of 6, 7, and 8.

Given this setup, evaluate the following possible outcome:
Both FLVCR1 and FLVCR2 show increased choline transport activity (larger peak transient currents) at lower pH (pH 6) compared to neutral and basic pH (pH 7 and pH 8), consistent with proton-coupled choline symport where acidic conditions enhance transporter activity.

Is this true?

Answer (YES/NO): NO